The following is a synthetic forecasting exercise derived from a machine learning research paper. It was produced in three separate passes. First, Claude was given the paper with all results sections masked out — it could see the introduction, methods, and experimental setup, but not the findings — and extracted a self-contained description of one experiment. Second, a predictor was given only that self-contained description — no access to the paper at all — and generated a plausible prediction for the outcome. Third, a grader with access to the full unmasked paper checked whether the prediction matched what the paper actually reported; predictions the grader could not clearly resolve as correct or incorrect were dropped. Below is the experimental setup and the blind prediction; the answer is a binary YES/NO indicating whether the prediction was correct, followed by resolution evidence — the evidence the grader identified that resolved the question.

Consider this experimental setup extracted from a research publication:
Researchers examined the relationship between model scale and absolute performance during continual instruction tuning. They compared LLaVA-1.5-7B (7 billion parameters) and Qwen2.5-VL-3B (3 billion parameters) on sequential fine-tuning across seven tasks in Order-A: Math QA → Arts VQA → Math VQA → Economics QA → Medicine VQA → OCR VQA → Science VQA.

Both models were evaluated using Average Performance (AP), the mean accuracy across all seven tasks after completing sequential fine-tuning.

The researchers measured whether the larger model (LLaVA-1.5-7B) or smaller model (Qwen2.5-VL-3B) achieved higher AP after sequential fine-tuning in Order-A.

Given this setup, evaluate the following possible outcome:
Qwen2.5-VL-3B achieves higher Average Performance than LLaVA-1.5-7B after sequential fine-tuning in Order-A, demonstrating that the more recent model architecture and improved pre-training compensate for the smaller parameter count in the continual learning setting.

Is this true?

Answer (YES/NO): YES